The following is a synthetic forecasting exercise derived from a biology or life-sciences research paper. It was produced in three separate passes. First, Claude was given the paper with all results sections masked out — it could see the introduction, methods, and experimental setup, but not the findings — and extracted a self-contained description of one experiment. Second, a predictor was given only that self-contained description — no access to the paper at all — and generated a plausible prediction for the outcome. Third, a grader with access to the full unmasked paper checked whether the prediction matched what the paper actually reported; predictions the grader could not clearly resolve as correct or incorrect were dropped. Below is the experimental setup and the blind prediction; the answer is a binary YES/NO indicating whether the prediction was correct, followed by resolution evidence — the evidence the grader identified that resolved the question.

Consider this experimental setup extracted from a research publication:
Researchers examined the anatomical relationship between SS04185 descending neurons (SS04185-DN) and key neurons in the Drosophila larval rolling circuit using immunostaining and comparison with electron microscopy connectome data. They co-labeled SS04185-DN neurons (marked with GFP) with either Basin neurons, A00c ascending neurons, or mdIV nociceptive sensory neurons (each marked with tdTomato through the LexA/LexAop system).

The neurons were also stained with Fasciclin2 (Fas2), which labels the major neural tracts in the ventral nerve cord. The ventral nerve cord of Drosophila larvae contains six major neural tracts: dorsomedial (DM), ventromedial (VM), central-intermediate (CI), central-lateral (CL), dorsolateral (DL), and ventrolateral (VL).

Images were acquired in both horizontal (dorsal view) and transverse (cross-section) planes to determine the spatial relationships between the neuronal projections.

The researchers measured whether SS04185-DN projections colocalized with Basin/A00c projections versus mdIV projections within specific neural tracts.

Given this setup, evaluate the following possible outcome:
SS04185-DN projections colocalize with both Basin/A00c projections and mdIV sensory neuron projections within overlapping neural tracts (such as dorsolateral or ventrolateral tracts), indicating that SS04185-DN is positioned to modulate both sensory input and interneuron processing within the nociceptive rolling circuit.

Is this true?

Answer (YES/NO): NO